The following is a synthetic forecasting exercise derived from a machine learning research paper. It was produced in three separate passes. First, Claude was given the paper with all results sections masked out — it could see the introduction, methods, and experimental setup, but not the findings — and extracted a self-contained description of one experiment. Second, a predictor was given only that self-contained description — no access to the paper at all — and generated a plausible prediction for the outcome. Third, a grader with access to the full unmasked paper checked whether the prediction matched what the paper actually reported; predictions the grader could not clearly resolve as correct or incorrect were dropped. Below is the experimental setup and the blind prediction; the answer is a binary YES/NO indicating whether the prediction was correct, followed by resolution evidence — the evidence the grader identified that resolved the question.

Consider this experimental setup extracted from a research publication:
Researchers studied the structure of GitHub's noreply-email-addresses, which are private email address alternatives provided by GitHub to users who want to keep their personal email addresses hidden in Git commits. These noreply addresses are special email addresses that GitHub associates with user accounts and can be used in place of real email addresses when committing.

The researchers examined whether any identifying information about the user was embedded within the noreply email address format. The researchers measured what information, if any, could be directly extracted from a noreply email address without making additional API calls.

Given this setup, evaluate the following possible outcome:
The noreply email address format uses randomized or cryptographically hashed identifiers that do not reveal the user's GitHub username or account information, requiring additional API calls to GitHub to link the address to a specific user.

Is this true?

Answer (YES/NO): NO